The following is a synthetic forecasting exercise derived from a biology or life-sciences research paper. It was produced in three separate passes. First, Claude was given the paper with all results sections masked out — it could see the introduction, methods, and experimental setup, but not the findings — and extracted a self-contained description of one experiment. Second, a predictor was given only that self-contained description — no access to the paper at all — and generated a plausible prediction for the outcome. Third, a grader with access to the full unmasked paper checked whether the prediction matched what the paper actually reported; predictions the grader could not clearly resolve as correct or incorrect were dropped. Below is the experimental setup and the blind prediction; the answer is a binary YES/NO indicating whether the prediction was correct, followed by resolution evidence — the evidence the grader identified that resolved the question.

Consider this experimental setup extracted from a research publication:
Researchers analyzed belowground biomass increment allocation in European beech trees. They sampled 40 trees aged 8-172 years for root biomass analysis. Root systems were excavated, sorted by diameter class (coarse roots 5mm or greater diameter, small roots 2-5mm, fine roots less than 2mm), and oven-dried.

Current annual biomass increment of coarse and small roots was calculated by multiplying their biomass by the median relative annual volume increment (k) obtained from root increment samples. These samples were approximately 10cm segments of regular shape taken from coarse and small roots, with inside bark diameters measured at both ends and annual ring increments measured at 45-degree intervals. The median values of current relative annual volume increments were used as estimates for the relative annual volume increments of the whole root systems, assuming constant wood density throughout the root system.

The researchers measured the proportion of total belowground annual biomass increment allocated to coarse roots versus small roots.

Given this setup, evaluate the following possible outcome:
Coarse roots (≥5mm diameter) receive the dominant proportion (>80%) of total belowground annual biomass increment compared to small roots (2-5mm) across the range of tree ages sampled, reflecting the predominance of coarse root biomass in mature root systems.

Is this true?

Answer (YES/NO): YES